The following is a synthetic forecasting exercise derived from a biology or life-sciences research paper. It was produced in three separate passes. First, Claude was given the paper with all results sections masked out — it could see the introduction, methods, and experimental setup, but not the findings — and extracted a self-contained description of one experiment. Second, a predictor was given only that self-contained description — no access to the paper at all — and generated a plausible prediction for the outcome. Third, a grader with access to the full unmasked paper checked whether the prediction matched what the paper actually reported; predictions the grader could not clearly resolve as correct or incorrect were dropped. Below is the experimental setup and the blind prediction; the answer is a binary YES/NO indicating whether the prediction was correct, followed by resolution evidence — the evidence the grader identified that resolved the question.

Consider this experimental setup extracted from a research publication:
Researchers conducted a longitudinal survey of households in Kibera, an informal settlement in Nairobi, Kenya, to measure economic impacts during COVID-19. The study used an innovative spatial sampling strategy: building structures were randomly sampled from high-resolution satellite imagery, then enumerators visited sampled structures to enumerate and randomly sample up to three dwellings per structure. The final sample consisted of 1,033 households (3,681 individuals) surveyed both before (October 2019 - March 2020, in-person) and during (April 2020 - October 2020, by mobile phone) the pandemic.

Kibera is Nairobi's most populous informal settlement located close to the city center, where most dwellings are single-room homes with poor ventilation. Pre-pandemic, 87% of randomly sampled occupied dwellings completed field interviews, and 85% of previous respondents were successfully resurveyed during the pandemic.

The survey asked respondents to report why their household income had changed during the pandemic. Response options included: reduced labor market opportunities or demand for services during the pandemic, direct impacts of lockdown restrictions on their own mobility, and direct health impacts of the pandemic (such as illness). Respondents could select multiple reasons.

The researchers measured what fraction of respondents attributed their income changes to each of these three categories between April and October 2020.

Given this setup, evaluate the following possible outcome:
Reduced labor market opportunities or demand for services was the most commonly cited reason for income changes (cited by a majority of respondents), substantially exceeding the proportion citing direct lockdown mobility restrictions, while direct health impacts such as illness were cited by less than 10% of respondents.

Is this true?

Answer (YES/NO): NO